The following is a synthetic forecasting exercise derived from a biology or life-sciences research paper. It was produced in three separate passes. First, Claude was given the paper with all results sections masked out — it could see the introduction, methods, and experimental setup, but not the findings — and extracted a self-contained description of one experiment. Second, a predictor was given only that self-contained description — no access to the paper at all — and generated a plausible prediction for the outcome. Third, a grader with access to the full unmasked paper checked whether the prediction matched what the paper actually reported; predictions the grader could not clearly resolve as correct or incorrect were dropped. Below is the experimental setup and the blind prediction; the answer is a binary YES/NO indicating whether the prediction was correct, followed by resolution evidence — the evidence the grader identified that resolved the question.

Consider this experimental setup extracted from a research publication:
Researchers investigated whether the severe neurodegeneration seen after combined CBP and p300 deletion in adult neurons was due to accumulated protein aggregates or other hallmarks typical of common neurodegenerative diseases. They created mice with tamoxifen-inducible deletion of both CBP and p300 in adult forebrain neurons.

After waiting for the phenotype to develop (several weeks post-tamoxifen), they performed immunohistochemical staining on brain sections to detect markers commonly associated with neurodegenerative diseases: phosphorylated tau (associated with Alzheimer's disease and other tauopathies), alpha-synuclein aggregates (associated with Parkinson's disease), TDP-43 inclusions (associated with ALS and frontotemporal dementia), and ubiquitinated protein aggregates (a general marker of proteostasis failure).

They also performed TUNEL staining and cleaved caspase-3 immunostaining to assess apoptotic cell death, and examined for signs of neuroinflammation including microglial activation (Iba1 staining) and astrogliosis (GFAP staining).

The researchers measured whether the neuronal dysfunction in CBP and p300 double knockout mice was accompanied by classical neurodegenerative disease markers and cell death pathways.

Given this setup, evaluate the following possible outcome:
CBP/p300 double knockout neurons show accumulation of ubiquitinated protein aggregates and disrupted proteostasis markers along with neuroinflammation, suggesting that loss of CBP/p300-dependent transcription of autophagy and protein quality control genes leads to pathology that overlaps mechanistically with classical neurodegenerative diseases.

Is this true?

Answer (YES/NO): NO